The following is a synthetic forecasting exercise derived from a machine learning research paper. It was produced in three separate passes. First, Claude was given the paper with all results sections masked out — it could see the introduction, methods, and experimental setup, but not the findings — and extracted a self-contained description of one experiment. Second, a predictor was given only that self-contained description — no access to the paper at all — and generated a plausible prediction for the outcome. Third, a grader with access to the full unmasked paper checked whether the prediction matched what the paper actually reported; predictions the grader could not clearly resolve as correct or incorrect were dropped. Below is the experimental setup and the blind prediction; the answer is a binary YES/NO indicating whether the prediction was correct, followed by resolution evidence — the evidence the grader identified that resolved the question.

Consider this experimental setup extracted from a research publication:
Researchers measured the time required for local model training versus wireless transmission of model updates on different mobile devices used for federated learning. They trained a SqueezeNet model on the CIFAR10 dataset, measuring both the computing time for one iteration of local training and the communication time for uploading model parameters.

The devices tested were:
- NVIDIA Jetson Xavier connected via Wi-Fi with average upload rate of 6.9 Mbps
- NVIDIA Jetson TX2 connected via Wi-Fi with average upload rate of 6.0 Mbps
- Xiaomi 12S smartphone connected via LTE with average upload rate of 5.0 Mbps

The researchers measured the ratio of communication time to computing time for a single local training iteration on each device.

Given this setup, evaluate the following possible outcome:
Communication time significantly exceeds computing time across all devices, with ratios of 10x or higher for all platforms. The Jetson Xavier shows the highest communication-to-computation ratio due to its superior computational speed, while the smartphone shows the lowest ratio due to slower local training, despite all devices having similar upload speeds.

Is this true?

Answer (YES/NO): NO